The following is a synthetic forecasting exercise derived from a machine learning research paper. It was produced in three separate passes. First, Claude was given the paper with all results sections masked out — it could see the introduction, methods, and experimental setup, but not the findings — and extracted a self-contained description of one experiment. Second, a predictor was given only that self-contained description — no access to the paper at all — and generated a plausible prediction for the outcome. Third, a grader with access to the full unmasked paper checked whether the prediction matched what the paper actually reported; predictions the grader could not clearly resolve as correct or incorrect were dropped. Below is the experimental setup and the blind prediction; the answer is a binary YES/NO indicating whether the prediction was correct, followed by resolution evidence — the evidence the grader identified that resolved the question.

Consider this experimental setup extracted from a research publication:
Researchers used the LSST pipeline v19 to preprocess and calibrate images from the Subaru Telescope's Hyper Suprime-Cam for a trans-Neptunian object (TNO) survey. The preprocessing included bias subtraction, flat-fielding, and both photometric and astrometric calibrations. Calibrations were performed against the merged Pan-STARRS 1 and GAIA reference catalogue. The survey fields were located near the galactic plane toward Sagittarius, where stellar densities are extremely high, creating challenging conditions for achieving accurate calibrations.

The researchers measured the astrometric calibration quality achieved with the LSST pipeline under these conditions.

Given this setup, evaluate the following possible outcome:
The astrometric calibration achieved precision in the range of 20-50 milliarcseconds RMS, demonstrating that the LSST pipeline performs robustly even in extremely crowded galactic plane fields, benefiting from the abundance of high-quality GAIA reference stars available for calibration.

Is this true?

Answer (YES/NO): YES